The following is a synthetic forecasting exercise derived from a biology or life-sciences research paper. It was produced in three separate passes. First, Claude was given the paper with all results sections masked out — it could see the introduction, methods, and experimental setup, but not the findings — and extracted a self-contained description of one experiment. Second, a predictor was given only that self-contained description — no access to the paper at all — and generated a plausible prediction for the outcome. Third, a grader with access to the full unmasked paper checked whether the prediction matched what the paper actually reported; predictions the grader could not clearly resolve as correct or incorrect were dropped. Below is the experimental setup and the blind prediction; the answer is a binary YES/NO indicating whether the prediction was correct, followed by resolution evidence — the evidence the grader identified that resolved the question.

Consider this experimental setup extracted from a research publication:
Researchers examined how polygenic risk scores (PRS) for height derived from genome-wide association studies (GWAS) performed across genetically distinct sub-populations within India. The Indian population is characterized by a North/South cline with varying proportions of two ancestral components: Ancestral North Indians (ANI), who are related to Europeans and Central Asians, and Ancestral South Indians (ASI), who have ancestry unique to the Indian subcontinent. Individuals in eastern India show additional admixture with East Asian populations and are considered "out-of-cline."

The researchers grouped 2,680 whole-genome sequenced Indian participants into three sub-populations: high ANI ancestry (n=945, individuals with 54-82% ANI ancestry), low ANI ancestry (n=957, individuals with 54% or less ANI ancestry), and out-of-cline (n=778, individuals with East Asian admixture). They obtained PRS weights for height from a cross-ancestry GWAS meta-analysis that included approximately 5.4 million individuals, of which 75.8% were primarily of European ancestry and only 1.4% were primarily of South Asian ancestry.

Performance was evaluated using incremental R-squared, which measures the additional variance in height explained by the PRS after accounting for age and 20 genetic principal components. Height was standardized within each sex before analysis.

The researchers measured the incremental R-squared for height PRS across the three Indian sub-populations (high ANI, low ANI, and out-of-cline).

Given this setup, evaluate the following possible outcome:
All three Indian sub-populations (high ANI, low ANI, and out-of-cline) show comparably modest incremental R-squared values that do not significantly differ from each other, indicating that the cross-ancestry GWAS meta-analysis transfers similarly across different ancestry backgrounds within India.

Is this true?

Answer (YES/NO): NO